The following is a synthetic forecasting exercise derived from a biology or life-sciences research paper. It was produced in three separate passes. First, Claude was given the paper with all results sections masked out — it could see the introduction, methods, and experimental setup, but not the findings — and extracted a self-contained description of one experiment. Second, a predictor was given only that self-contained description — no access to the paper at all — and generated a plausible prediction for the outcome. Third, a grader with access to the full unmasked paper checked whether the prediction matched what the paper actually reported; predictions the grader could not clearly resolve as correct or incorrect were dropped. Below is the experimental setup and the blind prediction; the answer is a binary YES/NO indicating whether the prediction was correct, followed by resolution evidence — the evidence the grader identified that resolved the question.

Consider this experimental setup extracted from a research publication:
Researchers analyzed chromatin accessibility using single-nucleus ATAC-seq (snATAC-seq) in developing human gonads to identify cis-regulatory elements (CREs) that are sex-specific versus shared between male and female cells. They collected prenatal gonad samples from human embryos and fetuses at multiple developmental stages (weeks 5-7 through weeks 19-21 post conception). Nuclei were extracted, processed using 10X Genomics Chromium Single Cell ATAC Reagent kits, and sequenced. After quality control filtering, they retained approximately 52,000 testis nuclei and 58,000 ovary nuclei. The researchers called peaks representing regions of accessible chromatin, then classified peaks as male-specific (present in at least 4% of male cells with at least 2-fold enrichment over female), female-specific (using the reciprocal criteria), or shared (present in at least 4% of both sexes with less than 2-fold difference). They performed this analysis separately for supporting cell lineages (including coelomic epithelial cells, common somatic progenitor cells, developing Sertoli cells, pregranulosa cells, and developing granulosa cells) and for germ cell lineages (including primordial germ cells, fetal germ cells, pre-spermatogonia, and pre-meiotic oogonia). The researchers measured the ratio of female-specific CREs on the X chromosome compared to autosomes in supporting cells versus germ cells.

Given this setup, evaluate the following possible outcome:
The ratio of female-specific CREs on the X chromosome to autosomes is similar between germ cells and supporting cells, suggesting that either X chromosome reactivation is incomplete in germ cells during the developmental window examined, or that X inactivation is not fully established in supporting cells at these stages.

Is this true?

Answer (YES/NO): NO